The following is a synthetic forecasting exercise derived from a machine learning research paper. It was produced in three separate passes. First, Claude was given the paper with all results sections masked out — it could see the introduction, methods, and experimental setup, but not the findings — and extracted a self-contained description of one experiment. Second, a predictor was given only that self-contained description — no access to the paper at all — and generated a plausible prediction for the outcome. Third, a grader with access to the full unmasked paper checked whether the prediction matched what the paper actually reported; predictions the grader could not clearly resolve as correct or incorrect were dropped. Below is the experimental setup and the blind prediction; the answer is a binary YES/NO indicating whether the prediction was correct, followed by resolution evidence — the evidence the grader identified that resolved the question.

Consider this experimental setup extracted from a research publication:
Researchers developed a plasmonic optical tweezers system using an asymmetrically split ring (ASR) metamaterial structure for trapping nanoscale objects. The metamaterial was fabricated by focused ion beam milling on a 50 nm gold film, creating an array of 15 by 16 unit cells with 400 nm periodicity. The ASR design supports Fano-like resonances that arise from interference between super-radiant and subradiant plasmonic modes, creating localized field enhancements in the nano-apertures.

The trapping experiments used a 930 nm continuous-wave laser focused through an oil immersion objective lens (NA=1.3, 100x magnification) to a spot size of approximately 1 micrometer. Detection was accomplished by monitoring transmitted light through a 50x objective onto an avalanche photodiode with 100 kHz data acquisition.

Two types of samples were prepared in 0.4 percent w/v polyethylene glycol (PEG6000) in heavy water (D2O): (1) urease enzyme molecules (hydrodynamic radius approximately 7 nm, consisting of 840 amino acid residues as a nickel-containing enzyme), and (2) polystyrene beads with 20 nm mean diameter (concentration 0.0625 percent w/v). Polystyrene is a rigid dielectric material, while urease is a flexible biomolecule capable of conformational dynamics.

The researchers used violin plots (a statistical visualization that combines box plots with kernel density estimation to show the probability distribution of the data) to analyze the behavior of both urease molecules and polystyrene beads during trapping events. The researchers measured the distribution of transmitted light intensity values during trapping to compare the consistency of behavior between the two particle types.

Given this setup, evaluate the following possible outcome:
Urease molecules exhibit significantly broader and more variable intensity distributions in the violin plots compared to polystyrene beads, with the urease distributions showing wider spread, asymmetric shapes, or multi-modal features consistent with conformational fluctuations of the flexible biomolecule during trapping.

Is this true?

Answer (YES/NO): YES